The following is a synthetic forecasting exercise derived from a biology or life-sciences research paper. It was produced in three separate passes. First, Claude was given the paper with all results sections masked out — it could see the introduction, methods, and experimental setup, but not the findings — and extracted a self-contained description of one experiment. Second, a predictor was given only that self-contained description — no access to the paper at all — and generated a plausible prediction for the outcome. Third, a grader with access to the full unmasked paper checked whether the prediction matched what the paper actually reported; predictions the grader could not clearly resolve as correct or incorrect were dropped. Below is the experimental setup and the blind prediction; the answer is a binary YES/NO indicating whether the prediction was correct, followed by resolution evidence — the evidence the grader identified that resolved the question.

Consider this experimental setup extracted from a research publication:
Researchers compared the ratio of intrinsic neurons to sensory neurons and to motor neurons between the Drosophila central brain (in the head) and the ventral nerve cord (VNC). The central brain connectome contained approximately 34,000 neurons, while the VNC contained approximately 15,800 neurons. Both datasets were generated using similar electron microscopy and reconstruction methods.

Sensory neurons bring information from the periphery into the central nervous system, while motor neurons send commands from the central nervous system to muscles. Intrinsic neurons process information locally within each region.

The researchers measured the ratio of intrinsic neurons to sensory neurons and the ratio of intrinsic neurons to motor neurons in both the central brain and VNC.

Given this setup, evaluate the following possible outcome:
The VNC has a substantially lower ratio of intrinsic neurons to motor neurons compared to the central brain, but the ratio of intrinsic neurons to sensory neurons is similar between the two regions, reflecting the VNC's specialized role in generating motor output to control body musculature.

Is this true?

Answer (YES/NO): NO